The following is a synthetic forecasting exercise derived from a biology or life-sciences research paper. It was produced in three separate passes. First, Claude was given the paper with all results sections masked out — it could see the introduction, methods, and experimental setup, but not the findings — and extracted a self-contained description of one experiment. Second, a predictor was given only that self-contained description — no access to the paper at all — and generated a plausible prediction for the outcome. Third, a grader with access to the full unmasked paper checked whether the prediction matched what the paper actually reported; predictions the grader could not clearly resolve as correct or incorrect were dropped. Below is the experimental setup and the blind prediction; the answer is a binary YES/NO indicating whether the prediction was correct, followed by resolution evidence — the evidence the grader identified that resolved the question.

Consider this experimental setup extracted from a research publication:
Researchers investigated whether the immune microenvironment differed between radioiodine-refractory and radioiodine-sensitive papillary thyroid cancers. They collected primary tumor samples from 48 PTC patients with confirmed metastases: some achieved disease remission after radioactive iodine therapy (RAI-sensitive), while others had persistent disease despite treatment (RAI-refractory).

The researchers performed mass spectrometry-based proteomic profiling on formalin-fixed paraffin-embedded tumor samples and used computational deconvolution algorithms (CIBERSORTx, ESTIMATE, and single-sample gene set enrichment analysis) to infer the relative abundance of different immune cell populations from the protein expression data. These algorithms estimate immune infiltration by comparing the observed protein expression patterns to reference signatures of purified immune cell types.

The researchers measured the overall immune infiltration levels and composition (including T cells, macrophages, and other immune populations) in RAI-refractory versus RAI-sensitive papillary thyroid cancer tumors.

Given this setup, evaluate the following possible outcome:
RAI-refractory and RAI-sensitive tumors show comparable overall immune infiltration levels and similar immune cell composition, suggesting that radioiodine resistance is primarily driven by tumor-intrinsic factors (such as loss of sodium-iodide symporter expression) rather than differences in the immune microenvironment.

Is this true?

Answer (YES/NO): YES